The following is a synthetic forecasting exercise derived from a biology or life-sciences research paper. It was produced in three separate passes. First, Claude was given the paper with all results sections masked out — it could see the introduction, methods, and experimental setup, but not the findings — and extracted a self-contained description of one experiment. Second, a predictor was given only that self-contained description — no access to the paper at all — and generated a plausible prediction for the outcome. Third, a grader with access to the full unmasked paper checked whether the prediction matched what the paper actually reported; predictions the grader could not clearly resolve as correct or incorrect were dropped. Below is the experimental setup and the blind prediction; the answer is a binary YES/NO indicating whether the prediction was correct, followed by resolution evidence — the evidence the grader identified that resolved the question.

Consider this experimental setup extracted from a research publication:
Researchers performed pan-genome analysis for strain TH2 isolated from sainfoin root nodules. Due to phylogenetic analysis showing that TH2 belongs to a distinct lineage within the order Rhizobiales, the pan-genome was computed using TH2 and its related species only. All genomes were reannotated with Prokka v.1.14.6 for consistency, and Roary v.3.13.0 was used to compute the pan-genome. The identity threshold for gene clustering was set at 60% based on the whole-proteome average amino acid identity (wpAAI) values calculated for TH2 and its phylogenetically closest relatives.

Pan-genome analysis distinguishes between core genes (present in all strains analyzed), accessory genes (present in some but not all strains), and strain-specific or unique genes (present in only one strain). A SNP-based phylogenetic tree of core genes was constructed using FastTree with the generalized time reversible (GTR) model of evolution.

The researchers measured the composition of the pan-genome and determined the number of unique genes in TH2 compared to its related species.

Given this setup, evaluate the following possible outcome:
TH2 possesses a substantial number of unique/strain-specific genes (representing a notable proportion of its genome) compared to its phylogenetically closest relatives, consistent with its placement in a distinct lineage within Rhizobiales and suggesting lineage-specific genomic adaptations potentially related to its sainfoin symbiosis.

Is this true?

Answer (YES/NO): NO